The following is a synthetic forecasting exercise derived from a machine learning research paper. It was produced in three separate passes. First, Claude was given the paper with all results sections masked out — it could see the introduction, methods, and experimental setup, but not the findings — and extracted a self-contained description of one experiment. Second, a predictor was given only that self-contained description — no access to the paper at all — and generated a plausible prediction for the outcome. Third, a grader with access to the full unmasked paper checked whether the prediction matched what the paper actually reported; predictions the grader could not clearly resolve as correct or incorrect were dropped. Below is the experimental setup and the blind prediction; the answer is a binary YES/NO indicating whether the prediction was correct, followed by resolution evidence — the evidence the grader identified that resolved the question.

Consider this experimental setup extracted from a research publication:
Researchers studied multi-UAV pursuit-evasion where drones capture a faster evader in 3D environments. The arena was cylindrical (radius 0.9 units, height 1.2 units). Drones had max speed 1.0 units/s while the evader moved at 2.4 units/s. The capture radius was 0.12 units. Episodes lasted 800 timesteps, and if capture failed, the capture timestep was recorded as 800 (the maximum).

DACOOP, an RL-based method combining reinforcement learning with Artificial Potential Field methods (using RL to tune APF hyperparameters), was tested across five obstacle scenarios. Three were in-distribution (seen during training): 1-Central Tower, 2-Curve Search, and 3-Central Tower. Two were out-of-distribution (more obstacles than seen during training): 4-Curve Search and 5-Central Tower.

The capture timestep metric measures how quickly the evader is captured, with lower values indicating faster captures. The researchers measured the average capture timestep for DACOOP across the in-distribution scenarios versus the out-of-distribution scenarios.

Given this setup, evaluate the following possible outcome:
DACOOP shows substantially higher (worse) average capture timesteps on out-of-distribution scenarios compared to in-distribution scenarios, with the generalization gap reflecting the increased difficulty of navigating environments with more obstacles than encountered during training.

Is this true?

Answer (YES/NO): NO